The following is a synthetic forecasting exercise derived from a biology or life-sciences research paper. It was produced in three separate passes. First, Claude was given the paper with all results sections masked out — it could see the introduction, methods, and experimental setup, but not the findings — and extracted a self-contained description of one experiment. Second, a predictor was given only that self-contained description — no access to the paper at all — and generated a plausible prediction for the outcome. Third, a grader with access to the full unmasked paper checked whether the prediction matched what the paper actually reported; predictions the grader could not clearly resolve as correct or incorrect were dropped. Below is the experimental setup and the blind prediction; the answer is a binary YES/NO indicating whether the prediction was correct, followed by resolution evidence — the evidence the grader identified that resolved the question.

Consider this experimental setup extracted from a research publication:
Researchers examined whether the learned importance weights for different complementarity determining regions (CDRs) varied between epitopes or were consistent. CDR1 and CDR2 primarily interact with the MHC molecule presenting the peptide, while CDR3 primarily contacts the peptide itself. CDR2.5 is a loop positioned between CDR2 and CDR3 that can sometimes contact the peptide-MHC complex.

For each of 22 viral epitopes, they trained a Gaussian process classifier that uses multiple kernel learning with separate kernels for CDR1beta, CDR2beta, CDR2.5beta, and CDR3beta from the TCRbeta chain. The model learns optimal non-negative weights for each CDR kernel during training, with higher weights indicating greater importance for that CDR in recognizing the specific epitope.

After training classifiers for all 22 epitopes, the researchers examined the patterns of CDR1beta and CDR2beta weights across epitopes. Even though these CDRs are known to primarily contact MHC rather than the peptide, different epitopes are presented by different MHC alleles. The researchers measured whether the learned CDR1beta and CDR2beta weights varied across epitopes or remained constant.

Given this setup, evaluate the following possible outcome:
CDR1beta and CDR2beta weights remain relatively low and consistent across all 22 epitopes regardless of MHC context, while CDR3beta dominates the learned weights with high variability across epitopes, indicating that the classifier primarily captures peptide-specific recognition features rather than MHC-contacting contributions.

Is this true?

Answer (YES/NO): NO